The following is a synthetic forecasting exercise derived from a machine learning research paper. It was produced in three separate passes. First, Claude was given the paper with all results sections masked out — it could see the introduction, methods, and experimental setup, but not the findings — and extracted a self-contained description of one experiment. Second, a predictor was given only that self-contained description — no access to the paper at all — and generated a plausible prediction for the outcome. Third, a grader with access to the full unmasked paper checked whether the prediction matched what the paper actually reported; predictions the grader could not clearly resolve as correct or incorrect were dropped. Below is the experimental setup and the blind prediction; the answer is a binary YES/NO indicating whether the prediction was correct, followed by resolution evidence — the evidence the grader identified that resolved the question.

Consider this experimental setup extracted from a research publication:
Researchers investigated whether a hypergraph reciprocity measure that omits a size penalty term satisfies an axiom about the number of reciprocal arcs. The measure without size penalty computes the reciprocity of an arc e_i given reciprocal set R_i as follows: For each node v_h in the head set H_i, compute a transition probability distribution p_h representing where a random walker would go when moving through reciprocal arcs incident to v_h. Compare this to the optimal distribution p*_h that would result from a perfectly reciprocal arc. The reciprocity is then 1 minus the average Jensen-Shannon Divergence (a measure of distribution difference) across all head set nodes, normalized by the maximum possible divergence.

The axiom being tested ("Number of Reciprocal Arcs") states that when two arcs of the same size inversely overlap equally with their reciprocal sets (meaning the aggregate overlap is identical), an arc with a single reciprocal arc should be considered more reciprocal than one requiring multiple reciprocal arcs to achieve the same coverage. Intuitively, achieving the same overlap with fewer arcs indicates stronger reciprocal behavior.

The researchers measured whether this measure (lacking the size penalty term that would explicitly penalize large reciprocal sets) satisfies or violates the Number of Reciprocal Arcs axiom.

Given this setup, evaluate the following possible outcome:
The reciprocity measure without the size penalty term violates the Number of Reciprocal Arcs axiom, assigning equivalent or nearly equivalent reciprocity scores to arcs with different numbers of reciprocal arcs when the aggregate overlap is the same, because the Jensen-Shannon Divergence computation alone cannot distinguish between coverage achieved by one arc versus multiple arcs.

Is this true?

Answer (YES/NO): YES